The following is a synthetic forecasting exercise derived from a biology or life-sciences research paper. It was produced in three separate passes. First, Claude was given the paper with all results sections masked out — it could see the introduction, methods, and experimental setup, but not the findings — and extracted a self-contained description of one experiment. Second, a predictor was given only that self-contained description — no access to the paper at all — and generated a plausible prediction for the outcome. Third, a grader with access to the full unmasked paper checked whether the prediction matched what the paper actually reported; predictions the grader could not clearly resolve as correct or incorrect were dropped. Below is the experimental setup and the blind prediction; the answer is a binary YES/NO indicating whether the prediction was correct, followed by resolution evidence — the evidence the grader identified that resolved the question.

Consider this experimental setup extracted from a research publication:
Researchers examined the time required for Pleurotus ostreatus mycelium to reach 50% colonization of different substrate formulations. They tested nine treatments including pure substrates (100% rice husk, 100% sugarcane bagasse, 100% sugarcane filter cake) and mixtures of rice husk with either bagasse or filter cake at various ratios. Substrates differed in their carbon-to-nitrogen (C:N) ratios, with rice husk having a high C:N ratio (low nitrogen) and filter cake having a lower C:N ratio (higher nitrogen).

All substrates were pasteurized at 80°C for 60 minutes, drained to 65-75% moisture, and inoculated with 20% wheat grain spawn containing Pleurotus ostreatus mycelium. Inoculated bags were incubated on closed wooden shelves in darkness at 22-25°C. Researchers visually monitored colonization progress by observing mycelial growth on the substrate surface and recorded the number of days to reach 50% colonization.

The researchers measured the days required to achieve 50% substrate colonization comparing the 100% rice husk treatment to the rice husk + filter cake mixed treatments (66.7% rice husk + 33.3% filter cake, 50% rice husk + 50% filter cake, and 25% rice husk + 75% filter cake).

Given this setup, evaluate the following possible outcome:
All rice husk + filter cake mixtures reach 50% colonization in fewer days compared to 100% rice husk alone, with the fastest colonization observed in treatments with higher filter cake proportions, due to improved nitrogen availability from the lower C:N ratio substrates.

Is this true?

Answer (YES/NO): NO